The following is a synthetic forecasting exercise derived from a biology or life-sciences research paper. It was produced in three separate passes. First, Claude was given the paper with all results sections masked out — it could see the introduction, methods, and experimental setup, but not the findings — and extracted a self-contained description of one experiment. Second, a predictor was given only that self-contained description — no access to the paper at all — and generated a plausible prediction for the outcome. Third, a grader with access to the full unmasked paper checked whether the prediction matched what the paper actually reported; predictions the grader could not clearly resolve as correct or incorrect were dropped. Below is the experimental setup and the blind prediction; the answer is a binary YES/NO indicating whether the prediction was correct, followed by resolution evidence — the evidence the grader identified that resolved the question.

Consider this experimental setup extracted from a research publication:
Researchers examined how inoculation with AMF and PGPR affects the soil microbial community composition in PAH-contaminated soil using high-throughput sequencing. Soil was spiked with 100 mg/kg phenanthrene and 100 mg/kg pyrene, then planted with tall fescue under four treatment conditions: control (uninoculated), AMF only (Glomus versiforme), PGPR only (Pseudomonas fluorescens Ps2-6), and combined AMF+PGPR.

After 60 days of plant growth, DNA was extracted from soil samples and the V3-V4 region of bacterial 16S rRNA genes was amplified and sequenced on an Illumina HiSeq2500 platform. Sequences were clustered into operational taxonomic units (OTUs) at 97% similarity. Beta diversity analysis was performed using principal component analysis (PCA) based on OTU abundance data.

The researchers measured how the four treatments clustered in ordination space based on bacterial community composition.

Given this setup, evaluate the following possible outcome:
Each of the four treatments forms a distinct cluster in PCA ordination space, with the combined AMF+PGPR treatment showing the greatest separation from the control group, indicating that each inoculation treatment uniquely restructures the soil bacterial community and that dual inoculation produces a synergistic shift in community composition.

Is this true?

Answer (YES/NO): NO